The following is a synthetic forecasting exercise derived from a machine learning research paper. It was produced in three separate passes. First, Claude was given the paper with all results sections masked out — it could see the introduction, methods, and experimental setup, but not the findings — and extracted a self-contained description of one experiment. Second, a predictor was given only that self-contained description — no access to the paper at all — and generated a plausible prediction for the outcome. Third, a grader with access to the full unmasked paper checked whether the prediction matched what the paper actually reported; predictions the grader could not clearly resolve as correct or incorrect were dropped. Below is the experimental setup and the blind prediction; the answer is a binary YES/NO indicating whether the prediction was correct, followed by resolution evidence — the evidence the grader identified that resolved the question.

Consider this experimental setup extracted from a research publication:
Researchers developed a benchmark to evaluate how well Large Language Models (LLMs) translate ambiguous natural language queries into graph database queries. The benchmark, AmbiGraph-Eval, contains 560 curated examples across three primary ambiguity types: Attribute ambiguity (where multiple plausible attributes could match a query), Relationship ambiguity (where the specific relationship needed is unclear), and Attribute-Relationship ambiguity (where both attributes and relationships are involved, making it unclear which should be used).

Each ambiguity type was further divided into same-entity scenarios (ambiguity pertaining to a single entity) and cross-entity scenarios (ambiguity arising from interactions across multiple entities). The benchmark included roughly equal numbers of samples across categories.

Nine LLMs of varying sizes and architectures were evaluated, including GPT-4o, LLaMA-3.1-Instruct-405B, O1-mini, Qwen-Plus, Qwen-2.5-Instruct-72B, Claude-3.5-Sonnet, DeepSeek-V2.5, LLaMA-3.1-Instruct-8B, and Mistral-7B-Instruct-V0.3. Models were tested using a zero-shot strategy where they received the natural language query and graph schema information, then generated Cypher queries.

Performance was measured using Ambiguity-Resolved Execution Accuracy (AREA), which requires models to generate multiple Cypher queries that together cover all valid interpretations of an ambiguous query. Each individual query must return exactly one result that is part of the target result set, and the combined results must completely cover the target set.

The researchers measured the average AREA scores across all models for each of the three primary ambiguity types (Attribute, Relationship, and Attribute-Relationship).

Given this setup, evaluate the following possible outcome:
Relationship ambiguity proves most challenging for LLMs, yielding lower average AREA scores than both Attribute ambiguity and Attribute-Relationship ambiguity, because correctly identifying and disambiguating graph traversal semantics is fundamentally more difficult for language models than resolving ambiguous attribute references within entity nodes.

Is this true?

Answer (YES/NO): NO